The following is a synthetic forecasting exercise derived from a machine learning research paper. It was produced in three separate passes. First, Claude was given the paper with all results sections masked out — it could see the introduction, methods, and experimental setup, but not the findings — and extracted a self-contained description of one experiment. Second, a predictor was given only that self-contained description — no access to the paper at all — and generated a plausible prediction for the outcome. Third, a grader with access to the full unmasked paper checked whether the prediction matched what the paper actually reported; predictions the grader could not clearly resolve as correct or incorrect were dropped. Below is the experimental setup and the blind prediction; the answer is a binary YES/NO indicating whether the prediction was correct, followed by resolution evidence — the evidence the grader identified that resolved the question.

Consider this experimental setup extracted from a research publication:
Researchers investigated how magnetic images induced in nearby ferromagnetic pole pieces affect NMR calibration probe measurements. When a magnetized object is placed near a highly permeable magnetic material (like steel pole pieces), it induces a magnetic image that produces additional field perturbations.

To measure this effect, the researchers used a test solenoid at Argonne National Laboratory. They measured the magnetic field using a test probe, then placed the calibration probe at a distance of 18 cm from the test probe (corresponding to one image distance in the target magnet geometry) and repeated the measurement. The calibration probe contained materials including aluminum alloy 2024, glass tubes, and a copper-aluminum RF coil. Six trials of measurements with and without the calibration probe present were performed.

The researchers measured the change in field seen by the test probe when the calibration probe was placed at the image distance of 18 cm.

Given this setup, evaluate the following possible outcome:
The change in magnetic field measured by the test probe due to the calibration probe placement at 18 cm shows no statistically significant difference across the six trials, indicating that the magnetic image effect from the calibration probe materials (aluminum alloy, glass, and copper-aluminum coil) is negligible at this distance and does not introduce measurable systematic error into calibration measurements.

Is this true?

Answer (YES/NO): NO